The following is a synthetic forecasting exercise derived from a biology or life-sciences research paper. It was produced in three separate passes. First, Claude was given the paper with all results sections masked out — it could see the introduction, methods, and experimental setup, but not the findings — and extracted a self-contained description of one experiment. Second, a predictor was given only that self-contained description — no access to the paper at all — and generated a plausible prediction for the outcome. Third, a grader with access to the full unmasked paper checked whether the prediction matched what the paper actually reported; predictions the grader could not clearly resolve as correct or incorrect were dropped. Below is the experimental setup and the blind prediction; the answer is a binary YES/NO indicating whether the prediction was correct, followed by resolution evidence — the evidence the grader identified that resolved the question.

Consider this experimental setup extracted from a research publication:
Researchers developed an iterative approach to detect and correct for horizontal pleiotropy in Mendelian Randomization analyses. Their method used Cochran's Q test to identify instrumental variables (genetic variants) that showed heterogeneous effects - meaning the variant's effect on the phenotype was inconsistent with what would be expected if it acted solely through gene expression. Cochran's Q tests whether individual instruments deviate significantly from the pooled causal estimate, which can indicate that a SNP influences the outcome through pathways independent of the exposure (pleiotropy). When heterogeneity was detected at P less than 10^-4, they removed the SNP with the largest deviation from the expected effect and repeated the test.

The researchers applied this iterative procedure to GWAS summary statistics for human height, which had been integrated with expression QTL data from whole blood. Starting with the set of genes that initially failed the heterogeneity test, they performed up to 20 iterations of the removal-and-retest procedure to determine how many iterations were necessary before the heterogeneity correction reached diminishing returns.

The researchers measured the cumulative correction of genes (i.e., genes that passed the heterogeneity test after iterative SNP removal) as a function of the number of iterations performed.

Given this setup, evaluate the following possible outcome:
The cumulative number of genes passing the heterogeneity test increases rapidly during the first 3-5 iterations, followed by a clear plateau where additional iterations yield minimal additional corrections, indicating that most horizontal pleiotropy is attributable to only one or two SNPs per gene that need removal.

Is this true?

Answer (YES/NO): NO